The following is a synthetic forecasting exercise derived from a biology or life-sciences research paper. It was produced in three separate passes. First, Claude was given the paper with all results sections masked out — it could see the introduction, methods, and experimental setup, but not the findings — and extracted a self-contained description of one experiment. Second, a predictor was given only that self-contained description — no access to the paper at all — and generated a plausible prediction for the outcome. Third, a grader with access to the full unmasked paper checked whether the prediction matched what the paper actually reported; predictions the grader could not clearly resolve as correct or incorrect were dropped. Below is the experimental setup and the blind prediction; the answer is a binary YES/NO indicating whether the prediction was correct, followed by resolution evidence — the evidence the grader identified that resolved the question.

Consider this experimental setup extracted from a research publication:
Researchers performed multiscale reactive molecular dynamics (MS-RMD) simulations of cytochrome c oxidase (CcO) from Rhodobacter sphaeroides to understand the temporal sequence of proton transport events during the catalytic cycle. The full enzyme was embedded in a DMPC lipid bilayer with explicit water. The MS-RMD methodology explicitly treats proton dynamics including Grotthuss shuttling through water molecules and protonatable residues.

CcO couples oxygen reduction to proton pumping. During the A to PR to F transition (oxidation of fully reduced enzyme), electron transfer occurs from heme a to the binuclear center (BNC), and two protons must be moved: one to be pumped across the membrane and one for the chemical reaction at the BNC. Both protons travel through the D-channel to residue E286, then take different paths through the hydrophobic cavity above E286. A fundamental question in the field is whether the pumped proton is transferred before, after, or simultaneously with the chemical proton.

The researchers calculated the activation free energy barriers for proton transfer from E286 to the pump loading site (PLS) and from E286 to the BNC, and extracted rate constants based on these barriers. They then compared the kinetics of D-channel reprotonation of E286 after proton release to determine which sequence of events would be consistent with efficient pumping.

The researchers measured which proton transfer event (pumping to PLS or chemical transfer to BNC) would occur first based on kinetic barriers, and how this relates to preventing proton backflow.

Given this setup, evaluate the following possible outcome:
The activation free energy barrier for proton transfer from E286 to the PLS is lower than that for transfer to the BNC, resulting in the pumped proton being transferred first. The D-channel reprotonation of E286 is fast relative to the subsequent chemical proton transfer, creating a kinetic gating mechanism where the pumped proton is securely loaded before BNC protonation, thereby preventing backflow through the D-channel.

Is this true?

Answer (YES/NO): YES